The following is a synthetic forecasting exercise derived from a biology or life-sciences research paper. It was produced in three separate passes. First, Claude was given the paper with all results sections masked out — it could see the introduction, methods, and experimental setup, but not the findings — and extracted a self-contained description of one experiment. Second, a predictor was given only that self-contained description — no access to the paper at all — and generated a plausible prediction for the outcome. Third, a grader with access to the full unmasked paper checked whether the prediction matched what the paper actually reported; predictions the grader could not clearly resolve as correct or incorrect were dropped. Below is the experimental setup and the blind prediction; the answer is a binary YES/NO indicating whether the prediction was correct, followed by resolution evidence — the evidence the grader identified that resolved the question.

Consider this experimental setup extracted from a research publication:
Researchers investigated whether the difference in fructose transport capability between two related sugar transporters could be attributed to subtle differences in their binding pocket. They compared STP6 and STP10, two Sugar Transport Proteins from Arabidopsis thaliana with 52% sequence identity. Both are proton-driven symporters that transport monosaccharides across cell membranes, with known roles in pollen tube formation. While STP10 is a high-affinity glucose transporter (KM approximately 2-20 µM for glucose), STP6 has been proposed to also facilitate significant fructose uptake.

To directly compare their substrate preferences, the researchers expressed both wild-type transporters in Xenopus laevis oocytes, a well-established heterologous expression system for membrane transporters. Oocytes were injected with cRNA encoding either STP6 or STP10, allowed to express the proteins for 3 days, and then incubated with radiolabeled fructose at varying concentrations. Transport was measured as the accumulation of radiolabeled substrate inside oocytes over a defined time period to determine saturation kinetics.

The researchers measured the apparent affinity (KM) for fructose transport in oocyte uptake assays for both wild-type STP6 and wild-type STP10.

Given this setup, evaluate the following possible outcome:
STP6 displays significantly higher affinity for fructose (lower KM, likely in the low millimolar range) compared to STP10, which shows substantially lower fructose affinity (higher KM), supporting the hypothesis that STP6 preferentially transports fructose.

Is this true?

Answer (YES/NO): NO